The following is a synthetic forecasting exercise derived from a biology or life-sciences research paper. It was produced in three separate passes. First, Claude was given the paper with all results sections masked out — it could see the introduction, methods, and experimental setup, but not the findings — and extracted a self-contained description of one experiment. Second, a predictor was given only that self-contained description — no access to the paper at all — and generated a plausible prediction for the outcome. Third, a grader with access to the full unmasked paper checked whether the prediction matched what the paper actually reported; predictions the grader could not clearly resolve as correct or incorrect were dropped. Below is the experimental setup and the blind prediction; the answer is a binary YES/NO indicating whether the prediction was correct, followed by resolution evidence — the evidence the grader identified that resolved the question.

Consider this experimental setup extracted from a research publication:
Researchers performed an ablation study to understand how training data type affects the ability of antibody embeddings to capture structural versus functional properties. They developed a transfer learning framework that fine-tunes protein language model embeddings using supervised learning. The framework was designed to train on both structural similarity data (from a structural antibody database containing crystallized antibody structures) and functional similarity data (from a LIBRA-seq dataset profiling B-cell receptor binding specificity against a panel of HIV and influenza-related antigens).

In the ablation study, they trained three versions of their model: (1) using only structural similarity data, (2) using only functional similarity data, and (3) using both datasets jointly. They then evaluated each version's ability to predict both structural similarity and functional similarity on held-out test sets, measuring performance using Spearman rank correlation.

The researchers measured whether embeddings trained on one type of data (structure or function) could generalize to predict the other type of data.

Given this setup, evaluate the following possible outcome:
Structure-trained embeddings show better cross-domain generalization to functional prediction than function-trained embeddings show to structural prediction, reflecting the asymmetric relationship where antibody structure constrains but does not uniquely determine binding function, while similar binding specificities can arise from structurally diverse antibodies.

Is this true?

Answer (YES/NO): YES